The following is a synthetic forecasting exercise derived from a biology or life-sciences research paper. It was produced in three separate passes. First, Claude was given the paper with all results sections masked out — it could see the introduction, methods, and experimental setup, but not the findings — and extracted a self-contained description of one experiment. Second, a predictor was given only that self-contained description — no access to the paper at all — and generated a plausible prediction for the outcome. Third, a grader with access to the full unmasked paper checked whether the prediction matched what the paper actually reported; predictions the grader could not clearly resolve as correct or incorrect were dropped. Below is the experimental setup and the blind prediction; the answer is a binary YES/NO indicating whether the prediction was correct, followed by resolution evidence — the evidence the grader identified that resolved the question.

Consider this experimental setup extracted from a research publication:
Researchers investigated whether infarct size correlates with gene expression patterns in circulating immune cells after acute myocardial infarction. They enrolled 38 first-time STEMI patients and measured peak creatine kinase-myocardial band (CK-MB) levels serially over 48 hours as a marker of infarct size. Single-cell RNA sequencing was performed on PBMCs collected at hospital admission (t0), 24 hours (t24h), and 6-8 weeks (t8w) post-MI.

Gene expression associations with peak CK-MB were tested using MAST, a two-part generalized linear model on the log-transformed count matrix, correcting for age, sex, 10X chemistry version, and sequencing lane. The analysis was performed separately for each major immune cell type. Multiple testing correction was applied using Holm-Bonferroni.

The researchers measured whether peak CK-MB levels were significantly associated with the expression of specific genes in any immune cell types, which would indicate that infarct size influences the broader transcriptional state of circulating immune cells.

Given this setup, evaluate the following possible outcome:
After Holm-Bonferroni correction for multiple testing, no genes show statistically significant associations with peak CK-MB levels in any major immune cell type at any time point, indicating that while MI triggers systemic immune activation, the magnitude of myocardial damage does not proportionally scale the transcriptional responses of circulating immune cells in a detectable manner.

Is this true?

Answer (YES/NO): NO